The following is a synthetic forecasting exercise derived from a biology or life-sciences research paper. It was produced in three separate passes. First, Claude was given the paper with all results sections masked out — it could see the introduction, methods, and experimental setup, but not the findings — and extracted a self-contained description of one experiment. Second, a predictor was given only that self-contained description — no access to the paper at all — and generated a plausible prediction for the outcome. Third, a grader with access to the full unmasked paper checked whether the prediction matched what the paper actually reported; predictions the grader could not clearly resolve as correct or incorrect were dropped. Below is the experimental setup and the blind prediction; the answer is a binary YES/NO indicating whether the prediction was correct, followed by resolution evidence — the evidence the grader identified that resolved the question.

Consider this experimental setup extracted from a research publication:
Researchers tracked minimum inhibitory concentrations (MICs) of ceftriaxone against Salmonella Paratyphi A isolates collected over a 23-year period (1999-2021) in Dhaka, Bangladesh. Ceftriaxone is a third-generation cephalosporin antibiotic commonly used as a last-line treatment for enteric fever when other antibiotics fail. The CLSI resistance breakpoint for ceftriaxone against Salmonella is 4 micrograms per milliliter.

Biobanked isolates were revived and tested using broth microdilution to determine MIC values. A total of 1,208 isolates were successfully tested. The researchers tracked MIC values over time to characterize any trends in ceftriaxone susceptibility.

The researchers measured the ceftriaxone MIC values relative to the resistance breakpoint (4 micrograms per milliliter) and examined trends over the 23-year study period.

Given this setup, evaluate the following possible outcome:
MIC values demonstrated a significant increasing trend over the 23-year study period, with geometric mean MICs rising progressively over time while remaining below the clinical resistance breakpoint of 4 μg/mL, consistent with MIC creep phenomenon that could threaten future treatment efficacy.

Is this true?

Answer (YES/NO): NO